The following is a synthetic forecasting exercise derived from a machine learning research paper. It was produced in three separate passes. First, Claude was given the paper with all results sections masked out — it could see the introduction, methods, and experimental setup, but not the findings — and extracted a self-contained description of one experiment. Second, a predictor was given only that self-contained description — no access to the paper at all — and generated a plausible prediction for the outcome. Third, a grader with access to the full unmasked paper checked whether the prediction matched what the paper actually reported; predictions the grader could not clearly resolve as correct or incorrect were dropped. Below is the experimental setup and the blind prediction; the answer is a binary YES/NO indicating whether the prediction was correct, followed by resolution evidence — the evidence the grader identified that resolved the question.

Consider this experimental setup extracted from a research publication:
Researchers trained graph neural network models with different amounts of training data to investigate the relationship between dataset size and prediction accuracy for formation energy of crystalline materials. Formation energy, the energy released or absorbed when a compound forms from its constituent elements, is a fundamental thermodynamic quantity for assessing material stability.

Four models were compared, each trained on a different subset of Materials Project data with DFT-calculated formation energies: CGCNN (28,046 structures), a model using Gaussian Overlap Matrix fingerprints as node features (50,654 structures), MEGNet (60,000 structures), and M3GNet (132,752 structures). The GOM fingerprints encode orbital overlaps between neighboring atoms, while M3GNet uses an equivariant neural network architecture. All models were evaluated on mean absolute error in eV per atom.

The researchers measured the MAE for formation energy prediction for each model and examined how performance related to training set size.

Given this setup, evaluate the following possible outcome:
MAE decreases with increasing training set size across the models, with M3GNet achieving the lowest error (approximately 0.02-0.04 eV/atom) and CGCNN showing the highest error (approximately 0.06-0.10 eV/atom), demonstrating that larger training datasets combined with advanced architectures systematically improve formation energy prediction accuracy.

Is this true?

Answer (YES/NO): NO